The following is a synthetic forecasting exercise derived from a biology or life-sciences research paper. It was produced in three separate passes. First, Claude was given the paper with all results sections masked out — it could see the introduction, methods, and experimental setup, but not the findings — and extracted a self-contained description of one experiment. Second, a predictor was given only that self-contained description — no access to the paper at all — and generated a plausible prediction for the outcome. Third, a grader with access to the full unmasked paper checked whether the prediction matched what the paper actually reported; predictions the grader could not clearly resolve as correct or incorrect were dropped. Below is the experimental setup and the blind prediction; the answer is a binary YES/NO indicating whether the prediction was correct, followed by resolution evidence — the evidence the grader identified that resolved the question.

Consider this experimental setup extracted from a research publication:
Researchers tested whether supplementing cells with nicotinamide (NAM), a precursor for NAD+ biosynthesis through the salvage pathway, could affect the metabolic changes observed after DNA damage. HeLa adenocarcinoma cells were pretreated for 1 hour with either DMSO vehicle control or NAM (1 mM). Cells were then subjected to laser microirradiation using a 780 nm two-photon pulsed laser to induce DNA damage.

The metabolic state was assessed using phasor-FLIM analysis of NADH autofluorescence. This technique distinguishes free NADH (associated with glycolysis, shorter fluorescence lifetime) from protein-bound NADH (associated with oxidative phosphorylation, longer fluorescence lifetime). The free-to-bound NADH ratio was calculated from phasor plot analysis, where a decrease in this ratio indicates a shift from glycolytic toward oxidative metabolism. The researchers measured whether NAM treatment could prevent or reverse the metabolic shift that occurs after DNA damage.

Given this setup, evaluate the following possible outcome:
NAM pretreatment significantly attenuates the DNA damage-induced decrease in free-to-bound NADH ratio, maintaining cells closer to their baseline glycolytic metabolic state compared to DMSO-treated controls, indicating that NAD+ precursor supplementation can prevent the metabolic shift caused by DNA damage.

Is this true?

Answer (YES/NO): YES